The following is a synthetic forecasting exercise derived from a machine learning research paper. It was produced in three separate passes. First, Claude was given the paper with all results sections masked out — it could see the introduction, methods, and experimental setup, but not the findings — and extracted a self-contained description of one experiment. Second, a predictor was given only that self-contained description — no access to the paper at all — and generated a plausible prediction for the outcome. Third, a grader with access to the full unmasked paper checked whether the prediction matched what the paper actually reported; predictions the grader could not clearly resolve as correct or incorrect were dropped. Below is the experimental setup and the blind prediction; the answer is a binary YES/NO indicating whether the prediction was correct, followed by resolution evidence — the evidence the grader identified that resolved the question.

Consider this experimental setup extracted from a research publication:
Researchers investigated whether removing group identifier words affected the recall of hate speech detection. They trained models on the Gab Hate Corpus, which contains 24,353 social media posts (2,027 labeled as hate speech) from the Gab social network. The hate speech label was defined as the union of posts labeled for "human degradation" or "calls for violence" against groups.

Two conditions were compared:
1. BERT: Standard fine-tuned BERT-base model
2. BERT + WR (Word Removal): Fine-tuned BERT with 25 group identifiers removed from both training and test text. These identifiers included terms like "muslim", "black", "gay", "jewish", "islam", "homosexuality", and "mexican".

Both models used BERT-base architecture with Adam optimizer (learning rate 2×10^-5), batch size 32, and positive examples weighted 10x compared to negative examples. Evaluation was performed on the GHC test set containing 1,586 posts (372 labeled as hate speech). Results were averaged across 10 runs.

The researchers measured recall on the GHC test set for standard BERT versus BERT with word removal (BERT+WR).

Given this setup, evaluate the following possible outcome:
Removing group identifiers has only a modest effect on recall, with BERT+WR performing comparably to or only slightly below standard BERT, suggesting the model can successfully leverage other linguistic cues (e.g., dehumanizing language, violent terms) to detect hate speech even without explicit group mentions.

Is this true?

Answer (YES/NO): NO